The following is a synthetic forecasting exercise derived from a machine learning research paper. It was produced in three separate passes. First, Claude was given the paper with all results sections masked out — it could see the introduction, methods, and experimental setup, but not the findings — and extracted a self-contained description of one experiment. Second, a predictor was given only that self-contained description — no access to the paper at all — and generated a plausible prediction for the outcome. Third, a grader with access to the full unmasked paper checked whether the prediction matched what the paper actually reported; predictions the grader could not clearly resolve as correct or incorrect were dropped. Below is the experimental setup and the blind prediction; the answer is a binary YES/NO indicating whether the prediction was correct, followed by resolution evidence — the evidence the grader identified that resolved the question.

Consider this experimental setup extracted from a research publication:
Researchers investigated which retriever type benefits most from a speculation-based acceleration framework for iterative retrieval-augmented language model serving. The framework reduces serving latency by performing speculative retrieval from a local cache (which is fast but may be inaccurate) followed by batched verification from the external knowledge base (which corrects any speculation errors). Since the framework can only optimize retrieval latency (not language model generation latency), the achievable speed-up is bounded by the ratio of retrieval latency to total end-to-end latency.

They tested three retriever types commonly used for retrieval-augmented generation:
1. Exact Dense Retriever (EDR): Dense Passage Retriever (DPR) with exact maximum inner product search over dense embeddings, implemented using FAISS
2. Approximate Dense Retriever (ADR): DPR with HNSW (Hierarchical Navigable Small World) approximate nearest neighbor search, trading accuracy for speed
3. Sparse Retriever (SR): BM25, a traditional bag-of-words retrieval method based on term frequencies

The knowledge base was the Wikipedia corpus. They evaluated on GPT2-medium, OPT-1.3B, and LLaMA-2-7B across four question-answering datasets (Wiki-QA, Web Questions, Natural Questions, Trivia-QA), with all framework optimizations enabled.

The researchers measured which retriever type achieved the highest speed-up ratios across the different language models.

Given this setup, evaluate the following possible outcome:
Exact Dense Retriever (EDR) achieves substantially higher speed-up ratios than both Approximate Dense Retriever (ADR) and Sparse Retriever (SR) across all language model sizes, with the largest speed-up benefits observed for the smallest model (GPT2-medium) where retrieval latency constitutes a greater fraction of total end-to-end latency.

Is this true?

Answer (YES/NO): YES